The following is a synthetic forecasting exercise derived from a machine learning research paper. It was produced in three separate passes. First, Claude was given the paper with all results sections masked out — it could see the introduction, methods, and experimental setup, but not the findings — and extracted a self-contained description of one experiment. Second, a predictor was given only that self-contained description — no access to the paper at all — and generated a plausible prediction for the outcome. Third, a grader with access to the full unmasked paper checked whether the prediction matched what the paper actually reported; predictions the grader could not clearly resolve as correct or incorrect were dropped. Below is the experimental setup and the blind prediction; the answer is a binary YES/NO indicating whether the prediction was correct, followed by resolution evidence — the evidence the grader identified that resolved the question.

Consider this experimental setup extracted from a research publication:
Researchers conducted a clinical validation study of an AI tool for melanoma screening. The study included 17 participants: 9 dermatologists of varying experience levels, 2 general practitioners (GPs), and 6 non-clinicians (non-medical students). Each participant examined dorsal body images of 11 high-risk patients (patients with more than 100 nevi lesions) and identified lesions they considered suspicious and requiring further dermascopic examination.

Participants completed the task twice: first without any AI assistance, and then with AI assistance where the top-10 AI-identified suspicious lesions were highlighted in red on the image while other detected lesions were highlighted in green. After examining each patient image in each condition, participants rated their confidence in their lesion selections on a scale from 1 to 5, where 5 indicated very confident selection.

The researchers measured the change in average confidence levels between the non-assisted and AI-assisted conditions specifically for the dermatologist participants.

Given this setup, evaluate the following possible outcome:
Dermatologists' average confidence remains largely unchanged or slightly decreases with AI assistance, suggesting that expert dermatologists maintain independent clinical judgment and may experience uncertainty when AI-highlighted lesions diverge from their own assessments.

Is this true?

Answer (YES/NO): NO